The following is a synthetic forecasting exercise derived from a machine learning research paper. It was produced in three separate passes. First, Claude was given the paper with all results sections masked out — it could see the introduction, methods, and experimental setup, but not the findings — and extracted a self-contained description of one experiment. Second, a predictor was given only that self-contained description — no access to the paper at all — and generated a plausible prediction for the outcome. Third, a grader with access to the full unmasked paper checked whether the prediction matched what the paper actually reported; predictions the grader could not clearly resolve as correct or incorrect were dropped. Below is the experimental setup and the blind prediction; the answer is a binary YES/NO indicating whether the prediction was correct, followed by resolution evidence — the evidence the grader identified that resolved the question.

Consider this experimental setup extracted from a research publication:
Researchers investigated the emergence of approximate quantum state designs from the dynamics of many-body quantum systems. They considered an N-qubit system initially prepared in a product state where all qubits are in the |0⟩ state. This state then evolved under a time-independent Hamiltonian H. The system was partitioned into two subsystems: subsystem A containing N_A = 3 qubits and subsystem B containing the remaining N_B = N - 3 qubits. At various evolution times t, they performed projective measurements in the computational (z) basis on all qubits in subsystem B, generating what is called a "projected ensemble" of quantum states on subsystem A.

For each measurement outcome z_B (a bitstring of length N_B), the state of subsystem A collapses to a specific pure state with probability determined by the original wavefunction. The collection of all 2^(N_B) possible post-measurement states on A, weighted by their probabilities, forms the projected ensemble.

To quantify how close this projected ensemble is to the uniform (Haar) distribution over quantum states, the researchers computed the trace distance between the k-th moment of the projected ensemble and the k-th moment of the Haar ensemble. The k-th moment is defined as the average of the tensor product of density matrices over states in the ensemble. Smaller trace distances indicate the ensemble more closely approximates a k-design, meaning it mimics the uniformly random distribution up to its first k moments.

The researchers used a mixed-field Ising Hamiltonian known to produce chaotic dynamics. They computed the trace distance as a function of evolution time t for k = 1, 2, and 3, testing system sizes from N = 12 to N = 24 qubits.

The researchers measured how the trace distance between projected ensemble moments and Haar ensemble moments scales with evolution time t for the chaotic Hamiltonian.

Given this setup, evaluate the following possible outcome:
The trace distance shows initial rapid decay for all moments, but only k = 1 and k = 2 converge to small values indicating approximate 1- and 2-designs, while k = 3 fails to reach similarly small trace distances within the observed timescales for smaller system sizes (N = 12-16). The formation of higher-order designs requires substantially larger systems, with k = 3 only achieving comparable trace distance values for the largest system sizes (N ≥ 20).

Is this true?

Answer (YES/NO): NO